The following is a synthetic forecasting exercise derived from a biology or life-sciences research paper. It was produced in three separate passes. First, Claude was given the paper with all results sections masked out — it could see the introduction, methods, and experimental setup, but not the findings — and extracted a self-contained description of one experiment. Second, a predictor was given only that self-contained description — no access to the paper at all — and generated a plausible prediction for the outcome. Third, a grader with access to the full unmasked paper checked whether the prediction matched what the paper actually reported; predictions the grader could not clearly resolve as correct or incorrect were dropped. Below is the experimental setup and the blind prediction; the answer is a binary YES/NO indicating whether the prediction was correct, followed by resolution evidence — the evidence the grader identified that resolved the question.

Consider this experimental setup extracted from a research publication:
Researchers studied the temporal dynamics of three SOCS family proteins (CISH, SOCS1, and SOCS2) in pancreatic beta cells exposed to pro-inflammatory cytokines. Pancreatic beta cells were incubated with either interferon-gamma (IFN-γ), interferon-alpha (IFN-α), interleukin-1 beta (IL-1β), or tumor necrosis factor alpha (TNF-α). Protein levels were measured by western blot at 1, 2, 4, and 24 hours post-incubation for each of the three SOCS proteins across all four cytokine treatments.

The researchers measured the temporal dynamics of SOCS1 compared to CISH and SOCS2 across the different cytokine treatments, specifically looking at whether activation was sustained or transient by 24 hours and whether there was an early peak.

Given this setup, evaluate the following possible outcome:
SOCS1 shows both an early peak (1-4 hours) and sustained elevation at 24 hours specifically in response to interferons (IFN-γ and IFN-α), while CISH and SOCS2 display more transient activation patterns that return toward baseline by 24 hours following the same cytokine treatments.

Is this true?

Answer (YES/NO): NO